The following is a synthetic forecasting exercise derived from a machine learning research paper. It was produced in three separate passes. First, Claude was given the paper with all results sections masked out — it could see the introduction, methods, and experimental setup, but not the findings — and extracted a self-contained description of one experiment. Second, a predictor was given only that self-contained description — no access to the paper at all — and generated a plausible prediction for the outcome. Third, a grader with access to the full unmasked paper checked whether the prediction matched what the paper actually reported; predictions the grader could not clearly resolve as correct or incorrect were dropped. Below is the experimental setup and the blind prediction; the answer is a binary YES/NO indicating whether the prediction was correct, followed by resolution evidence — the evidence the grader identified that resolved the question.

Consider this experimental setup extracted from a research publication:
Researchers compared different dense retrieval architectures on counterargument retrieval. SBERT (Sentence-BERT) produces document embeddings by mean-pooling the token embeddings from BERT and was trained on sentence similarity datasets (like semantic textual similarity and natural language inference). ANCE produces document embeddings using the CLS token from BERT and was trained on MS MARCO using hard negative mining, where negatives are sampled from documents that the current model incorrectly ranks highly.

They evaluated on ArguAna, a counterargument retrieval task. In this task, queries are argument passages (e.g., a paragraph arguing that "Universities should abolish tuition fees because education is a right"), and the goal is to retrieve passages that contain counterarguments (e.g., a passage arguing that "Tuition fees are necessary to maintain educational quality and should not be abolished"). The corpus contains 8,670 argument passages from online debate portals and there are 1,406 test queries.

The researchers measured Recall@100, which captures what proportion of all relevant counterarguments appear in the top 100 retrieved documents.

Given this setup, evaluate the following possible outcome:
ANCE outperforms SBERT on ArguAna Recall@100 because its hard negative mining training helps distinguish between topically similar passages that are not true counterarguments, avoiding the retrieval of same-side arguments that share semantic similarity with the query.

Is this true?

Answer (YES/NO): NO